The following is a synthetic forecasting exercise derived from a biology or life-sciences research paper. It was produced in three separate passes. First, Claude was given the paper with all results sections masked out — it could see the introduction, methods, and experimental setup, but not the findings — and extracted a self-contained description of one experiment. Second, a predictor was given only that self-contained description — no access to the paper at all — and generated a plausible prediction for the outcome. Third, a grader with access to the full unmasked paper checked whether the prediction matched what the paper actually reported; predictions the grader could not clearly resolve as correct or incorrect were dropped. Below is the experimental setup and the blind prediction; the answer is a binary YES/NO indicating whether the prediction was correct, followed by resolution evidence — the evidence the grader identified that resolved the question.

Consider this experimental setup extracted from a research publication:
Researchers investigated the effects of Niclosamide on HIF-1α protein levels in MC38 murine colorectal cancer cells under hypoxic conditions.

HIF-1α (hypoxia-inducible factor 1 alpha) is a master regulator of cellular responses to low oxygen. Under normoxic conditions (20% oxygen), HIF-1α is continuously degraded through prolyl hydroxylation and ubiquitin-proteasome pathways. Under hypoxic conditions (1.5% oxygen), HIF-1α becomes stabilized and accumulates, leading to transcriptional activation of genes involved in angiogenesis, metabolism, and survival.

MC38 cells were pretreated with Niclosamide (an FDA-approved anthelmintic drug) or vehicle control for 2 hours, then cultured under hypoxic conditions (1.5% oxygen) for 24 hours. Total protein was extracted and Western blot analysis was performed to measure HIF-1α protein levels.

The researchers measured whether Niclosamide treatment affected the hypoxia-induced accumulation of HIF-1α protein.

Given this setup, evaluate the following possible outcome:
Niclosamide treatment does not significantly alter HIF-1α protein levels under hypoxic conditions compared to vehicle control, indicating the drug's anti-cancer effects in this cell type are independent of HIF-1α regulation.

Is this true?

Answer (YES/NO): NO